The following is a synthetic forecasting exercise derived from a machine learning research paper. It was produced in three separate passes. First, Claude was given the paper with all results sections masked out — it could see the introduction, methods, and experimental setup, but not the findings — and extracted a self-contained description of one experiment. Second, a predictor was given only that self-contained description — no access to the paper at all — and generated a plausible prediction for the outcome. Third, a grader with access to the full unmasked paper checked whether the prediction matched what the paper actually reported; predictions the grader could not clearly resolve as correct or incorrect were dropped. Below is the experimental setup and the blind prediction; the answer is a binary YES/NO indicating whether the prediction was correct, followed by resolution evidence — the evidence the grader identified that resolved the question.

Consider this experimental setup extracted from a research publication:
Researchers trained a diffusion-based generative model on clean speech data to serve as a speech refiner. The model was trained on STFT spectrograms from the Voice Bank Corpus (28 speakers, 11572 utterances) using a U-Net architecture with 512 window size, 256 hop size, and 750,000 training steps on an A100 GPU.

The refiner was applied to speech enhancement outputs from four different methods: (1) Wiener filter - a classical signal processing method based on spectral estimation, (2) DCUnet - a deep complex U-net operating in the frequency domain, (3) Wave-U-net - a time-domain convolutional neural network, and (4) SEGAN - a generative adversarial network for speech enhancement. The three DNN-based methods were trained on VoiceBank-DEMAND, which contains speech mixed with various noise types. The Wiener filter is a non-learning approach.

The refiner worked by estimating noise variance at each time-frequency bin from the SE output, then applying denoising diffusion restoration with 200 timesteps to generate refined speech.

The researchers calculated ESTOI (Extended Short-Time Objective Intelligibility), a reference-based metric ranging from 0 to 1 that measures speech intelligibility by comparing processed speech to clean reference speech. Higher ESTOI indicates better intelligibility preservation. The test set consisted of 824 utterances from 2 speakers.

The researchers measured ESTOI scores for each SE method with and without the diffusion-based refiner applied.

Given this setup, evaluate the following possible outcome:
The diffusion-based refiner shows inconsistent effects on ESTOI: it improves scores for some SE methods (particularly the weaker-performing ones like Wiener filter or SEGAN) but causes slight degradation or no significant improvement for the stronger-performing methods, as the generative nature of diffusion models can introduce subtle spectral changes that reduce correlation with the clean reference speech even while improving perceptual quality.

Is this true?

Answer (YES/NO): NO